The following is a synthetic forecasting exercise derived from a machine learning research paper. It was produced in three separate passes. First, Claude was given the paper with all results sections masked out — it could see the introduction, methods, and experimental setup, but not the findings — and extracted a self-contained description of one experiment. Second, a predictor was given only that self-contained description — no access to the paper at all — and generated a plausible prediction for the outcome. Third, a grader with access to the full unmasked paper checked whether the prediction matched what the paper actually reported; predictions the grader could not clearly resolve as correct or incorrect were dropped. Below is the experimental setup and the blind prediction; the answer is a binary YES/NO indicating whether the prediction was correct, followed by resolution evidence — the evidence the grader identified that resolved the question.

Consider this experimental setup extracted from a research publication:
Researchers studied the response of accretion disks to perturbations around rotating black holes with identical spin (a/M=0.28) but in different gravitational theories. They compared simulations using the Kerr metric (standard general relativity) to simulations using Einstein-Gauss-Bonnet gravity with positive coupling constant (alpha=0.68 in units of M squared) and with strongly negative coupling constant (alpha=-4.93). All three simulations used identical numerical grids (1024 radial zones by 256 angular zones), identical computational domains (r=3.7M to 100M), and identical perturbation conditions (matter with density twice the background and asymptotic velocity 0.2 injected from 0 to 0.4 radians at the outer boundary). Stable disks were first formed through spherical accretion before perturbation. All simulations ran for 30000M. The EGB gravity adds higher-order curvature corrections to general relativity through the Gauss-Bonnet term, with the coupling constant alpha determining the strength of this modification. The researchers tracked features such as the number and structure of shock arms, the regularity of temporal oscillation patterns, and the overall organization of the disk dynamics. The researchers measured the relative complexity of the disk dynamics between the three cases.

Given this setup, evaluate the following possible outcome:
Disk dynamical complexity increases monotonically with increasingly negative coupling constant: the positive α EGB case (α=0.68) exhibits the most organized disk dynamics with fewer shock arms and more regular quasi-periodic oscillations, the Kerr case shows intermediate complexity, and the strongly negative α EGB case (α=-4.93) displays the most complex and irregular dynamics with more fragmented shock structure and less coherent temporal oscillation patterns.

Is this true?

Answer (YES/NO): NO